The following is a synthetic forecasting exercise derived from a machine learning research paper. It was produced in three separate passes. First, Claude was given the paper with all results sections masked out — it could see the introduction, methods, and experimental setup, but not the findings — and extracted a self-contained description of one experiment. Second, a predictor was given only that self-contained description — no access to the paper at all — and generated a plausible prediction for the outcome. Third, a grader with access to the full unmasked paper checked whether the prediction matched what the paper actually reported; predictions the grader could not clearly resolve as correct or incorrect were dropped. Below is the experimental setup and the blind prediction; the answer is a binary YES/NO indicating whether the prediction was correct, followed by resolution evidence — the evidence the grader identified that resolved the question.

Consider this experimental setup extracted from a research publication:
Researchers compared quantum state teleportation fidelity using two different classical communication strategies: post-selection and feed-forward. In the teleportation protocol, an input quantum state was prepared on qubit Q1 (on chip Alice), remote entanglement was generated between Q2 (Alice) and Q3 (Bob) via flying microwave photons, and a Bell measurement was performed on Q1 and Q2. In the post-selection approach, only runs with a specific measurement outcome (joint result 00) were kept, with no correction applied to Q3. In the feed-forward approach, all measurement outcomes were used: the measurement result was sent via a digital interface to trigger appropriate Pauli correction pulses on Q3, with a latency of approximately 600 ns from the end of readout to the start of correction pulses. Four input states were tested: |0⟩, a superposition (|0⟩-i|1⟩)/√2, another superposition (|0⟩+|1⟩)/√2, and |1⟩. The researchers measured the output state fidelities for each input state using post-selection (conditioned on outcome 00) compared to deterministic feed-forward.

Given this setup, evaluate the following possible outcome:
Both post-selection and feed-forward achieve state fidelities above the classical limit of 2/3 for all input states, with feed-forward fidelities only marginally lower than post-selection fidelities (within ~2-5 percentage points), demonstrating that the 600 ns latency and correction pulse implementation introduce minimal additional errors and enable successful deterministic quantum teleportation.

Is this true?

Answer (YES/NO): NO